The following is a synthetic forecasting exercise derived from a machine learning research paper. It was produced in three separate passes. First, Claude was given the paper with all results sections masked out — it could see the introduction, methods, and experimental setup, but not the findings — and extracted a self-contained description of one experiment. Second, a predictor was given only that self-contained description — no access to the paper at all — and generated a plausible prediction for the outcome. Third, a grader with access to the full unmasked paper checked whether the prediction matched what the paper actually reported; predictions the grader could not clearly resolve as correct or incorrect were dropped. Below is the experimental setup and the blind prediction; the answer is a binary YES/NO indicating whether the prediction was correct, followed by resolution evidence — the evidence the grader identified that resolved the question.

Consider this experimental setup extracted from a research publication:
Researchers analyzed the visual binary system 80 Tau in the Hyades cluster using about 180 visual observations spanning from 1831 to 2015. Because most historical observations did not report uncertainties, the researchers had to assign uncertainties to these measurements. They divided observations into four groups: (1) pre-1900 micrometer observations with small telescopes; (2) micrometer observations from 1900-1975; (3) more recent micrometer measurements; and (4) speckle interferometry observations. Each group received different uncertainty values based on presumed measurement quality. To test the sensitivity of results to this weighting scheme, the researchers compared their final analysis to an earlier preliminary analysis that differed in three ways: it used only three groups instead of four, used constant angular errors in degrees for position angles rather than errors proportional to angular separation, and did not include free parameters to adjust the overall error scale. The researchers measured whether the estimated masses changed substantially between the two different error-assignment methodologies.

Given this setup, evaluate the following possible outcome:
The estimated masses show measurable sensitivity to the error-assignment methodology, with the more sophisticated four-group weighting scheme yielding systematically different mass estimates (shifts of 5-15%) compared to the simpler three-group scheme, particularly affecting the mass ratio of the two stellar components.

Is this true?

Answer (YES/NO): NO